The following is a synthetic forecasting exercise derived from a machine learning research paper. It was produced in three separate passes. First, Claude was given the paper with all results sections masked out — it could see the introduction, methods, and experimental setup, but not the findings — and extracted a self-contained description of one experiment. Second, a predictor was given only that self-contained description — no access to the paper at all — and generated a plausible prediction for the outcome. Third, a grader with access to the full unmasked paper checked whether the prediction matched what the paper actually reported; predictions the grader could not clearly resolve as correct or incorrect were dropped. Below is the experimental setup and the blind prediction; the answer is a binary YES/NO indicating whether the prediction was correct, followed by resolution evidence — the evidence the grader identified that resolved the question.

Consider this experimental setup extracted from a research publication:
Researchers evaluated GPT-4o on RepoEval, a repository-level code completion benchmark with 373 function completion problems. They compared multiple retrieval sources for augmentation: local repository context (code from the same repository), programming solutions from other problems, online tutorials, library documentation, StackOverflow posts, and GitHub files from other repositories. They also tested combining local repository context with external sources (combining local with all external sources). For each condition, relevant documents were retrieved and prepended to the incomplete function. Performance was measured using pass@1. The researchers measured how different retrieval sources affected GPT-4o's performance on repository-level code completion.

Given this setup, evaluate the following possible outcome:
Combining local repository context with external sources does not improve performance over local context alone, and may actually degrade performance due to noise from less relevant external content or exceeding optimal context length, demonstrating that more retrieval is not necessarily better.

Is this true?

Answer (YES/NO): YES